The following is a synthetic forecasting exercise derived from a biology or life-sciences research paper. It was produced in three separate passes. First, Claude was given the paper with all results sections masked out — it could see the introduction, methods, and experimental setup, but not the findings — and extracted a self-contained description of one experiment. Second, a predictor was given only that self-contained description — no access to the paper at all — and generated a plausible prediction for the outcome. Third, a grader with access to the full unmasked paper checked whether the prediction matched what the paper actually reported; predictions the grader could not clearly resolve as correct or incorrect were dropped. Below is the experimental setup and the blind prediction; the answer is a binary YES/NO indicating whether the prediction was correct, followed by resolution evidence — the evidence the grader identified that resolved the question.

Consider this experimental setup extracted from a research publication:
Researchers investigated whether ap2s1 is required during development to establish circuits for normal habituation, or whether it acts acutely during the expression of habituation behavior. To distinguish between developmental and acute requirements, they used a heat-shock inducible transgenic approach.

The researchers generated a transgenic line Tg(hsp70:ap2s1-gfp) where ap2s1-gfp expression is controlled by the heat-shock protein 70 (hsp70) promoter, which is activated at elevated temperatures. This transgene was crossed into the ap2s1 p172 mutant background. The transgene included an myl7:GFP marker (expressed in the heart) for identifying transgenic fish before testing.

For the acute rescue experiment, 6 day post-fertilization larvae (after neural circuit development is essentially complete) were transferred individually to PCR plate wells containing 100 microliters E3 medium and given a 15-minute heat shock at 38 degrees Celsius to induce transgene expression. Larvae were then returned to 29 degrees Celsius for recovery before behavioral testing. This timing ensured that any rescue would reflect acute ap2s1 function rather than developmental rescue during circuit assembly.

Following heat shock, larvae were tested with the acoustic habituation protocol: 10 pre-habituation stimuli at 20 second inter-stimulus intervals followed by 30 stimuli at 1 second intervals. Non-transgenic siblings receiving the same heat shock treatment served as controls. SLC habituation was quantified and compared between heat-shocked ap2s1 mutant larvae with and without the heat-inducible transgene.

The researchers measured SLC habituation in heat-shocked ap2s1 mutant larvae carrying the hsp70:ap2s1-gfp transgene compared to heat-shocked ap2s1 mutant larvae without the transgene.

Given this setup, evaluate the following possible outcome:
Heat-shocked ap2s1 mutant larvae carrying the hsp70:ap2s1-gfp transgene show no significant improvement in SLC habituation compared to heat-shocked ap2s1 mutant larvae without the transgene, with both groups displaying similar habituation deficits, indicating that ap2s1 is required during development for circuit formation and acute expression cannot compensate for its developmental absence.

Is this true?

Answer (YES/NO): NO